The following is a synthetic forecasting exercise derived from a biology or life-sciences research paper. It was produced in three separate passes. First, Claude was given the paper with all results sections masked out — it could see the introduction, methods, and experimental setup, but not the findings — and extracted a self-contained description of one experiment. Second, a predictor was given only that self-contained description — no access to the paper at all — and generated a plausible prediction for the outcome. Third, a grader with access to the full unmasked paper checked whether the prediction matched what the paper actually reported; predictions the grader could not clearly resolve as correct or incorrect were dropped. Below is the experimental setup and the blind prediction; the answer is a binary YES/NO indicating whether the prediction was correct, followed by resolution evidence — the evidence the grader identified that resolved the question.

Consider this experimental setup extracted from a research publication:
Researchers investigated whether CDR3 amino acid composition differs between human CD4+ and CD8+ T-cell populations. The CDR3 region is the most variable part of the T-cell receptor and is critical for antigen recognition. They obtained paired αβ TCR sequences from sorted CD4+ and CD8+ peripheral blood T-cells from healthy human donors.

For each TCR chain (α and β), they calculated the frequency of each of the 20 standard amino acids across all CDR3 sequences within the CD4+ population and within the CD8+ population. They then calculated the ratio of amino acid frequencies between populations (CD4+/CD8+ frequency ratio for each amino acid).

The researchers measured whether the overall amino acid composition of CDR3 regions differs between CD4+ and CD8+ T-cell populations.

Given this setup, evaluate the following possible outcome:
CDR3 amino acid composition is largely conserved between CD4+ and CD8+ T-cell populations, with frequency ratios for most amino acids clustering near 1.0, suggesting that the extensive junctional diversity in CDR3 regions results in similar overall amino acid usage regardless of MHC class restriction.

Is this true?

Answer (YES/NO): YES